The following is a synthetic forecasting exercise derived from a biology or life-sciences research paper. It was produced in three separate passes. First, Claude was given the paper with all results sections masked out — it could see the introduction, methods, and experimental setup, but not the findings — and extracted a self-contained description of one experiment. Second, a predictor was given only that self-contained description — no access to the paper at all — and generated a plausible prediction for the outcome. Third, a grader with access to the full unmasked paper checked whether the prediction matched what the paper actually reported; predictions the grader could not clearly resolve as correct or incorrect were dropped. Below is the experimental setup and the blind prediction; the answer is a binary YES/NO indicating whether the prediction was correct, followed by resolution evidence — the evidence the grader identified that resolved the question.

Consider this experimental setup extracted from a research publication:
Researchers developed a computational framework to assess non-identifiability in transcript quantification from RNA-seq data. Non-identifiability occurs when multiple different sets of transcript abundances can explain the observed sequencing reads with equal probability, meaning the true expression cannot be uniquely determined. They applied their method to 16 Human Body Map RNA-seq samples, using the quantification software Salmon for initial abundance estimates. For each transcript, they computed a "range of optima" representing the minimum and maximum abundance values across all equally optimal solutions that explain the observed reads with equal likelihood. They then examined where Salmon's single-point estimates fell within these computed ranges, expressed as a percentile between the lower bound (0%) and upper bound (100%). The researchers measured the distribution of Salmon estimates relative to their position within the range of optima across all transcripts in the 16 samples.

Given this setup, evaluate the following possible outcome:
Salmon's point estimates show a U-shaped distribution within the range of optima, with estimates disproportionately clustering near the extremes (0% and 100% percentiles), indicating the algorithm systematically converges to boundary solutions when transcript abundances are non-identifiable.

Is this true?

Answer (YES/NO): YES